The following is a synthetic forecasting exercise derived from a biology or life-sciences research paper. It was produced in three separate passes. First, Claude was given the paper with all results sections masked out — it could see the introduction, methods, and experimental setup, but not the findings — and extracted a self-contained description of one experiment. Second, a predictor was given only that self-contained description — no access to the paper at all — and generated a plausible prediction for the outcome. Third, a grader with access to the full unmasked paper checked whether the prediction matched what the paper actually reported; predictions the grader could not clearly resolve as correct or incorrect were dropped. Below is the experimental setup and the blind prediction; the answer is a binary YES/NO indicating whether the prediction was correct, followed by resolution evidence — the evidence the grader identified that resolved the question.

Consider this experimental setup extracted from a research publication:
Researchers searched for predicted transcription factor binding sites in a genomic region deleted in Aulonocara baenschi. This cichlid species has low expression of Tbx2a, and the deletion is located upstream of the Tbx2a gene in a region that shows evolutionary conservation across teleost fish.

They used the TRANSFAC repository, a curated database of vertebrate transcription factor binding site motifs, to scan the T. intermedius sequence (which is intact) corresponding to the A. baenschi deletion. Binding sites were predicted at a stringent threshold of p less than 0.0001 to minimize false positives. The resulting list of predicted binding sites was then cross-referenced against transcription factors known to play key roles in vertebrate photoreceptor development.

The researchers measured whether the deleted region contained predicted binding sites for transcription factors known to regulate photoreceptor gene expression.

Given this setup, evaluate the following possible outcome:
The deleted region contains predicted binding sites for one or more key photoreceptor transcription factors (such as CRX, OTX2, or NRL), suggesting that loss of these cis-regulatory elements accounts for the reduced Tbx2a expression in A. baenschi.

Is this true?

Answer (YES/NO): YES